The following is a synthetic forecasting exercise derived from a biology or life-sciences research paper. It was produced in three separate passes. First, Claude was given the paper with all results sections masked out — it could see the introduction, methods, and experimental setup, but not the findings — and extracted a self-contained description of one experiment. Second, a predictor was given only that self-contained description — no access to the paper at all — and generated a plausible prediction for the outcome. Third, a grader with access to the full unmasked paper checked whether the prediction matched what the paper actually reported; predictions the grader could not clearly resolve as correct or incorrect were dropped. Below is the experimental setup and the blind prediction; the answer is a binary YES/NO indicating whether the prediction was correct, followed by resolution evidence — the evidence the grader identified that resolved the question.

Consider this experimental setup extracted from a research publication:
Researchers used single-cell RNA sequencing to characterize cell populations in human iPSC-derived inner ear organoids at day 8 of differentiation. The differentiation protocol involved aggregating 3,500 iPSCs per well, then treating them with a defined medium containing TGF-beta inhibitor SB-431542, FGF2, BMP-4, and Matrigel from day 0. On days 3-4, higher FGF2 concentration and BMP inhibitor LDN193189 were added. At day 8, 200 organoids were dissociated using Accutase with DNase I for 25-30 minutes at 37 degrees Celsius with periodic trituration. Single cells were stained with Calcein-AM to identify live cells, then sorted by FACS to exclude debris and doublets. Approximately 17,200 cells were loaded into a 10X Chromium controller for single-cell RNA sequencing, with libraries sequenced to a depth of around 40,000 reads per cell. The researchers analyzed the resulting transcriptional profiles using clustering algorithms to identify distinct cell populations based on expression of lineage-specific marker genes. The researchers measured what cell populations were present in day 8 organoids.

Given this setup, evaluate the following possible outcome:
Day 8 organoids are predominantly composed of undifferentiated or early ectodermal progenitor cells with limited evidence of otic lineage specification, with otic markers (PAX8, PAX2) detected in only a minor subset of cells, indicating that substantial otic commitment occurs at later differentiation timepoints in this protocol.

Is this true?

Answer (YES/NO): NO